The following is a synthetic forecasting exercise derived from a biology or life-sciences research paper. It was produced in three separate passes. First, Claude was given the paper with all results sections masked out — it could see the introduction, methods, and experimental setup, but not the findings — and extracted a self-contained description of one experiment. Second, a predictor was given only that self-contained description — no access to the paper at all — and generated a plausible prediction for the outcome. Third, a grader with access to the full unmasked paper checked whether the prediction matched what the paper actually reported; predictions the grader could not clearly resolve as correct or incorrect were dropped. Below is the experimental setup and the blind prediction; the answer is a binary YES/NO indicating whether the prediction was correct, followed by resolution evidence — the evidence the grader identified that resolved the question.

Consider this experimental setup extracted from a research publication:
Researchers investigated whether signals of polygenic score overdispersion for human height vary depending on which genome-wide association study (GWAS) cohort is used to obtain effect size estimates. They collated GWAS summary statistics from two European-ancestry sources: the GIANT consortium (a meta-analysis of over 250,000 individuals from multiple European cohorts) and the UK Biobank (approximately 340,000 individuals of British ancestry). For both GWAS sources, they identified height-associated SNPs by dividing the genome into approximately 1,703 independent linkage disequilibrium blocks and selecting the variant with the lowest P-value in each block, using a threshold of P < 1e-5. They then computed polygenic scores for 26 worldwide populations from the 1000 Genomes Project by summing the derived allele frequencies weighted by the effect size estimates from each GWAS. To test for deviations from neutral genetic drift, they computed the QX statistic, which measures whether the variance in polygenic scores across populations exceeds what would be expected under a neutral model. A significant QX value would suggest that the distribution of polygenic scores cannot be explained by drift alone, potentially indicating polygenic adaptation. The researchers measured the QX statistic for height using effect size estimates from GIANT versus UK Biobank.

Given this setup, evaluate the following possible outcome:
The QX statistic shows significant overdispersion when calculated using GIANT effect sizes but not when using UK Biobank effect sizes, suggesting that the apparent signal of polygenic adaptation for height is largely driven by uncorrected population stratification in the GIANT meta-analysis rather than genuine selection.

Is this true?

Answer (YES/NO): YES